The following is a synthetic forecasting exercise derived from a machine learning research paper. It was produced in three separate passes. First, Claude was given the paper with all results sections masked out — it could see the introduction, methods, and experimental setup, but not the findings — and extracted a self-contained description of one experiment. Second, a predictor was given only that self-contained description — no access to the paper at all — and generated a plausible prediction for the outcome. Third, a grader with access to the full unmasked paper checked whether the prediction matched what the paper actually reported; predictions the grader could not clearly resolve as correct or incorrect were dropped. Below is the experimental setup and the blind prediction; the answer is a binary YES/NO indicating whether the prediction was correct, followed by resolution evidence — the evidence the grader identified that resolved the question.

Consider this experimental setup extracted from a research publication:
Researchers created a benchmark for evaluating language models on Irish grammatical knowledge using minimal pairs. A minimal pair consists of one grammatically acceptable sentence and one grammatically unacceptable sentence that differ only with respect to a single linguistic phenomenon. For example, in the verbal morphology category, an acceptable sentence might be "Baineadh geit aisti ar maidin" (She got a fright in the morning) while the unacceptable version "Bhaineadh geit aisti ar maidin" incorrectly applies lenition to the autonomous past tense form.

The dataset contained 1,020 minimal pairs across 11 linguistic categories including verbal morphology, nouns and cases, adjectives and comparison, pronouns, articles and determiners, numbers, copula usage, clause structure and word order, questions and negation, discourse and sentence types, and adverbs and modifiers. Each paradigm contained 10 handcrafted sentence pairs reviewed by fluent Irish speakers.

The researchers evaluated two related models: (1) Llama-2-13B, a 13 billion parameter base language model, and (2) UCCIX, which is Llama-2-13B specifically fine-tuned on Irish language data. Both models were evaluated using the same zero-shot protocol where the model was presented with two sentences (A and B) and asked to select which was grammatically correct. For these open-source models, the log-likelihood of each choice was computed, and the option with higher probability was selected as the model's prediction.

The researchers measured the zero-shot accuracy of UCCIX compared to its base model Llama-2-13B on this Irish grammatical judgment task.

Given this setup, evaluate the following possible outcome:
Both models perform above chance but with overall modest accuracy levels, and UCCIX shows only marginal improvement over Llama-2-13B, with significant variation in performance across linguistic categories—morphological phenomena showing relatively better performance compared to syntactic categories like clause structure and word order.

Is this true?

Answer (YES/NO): NO